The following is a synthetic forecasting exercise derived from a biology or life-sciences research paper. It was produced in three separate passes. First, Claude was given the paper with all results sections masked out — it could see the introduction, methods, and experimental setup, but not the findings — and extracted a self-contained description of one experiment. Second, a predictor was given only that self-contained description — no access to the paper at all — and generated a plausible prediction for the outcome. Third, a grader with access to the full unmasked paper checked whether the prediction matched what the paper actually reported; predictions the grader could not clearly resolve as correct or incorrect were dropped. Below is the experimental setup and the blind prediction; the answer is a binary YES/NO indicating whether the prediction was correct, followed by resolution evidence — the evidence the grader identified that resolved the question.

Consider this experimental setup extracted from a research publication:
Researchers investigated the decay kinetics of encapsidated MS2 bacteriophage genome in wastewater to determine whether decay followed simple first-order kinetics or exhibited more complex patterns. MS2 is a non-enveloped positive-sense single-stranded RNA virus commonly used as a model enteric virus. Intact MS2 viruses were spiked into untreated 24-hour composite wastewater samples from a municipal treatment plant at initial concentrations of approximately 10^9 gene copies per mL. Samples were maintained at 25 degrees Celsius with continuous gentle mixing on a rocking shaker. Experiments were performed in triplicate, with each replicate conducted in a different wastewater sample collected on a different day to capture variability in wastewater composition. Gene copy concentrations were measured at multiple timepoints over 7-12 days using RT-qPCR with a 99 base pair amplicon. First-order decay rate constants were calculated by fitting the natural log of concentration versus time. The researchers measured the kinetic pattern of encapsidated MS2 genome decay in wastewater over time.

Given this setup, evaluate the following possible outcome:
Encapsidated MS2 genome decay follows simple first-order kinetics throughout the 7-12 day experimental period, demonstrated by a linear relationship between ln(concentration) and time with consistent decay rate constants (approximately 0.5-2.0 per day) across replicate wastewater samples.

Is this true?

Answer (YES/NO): NO